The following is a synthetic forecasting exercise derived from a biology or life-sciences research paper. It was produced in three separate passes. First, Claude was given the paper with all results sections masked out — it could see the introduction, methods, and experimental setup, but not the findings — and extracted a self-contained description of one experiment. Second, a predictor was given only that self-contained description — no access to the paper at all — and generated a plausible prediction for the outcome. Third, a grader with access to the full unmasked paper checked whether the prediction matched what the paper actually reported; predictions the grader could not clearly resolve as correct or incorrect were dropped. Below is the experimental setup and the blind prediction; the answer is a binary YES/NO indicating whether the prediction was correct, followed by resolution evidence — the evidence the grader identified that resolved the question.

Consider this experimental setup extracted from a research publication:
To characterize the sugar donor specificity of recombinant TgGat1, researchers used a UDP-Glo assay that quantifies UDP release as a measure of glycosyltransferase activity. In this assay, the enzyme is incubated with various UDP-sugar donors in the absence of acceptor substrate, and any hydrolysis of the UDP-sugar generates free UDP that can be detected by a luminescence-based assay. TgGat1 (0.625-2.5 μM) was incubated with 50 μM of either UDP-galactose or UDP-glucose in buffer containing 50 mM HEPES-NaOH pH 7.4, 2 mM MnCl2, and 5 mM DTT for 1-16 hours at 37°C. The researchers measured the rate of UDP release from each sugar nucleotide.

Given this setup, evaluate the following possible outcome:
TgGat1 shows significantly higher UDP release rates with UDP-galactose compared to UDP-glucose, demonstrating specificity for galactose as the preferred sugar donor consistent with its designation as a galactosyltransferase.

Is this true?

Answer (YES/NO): YES